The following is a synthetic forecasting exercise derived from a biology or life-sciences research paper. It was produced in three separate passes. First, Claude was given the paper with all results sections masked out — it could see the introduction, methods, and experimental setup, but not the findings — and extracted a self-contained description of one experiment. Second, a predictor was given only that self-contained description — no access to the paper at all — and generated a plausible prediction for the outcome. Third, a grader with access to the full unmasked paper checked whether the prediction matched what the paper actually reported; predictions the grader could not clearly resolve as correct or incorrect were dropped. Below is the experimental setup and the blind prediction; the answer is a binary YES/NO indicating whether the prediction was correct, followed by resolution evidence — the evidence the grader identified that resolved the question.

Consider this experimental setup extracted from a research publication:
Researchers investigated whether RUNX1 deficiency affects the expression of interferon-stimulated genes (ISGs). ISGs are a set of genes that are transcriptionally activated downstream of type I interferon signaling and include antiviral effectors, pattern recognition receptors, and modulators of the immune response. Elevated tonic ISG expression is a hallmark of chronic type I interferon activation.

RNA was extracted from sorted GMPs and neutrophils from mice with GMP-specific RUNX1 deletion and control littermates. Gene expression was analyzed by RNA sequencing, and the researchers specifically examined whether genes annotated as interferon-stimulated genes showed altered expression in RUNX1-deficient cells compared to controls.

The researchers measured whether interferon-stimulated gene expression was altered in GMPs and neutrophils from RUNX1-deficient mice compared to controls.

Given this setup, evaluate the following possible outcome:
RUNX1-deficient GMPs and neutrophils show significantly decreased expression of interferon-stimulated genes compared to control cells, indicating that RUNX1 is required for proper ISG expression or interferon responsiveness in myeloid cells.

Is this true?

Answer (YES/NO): NO